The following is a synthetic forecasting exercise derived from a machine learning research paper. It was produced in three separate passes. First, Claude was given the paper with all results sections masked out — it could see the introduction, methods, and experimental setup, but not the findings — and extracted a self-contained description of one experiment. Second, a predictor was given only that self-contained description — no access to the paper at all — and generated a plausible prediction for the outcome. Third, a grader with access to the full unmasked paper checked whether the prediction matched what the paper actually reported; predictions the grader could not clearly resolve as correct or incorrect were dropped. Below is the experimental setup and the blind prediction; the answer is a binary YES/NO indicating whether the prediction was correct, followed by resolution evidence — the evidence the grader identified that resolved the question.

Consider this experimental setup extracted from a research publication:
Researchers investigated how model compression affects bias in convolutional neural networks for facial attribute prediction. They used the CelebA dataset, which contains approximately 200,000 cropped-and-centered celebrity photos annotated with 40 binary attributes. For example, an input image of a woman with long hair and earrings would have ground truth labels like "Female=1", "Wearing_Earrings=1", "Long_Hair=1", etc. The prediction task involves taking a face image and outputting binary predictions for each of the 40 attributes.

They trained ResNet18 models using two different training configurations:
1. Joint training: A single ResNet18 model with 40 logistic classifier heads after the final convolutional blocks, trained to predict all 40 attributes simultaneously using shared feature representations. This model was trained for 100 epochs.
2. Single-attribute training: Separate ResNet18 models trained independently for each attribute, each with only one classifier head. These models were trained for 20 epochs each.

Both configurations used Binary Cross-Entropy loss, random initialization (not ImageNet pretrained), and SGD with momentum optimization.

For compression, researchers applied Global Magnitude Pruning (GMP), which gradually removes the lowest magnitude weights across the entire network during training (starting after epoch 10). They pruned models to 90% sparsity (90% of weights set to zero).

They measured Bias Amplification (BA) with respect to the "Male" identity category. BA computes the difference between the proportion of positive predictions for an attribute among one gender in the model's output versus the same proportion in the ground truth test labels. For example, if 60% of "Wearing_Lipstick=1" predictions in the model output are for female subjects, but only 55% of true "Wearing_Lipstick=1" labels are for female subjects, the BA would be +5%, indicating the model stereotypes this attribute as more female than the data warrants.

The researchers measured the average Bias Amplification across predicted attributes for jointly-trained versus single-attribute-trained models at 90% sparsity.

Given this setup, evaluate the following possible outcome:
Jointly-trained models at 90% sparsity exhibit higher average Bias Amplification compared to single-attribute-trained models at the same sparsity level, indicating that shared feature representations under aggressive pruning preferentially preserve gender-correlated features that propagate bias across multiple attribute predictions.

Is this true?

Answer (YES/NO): NO